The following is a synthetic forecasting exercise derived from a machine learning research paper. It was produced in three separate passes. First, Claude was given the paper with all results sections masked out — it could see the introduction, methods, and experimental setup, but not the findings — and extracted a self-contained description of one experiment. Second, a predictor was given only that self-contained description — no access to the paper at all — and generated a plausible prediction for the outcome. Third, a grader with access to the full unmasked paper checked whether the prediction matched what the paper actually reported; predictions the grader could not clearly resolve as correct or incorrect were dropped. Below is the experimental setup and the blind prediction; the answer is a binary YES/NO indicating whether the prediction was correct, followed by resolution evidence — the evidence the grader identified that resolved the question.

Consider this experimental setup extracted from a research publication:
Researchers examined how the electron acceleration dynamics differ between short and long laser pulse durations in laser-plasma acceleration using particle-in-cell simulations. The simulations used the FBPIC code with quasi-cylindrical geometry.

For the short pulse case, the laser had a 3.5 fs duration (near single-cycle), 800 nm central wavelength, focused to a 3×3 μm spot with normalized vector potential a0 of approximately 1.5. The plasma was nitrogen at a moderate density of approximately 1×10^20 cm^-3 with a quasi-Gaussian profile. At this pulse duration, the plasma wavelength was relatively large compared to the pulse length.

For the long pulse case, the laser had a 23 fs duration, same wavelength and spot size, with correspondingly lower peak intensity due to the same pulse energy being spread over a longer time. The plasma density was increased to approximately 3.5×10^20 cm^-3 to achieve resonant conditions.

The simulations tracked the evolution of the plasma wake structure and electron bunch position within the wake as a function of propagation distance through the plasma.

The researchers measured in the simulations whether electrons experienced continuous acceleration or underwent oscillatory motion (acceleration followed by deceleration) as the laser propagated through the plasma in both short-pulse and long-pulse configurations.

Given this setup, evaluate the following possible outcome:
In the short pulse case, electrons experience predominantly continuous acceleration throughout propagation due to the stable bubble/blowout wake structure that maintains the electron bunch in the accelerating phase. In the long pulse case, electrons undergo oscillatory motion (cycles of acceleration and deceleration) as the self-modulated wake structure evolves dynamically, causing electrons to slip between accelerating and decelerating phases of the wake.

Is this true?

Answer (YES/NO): NO